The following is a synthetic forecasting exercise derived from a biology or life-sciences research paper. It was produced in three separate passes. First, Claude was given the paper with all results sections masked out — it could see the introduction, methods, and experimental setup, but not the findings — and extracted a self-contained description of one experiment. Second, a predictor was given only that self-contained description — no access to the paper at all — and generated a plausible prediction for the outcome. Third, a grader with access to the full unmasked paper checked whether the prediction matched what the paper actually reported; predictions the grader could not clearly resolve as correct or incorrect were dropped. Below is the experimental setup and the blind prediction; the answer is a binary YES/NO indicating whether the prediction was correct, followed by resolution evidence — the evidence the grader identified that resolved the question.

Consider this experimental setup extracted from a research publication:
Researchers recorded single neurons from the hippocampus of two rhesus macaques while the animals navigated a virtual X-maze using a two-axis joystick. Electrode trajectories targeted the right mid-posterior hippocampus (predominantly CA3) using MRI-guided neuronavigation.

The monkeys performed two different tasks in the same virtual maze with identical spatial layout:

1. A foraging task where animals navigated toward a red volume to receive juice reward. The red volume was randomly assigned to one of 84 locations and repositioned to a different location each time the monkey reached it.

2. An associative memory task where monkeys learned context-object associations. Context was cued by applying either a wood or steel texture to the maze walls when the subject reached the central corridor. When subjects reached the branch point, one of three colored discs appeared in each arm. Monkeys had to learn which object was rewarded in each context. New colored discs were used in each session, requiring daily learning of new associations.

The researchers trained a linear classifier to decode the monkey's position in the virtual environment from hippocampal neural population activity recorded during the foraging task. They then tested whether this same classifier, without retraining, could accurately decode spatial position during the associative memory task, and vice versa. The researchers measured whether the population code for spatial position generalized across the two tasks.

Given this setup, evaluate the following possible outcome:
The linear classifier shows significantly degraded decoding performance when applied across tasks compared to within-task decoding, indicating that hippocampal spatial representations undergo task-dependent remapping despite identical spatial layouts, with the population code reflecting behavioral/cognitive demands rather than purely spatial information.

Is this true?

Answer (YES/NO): YES